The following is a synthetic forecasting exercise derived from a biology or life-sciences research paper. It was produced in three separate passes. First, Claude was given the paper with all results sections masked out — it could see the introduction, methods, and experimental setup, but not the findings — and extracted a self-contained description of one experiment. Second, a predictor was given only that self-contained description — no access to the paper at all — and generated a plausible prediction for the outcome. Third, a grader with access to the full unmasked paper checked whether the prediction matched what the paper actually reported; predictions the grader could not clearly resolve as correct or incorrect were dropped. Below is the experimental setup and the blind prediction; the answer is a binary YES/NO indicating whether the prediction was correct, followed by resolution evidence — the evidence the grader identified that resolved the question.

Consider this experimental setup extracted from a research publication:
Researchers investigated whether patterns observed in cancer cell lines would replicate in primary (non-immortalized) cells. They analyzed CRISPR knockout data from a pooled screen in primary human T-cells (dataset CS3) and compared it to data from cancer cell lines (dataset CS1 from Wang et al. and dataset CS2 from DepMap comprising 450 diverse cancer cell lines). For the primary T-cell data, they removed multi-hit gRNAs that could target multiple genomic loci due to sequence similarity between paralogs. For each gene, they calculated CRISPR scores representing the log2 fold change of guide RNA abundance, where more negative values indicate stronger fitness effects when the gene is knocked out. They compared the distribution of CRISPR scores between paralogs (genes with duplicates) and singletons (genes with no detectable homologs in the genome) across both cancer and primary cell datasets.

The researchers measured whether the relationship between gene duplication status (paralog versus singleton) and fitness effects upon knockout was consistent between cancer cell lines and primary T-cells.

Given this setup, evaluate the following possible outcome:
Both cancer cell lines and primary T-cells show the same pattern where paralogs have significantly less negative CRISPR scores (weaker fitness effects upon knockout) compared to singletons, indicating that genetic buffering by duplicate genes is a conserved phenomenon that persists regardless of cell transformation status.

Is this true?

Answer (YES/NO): YES